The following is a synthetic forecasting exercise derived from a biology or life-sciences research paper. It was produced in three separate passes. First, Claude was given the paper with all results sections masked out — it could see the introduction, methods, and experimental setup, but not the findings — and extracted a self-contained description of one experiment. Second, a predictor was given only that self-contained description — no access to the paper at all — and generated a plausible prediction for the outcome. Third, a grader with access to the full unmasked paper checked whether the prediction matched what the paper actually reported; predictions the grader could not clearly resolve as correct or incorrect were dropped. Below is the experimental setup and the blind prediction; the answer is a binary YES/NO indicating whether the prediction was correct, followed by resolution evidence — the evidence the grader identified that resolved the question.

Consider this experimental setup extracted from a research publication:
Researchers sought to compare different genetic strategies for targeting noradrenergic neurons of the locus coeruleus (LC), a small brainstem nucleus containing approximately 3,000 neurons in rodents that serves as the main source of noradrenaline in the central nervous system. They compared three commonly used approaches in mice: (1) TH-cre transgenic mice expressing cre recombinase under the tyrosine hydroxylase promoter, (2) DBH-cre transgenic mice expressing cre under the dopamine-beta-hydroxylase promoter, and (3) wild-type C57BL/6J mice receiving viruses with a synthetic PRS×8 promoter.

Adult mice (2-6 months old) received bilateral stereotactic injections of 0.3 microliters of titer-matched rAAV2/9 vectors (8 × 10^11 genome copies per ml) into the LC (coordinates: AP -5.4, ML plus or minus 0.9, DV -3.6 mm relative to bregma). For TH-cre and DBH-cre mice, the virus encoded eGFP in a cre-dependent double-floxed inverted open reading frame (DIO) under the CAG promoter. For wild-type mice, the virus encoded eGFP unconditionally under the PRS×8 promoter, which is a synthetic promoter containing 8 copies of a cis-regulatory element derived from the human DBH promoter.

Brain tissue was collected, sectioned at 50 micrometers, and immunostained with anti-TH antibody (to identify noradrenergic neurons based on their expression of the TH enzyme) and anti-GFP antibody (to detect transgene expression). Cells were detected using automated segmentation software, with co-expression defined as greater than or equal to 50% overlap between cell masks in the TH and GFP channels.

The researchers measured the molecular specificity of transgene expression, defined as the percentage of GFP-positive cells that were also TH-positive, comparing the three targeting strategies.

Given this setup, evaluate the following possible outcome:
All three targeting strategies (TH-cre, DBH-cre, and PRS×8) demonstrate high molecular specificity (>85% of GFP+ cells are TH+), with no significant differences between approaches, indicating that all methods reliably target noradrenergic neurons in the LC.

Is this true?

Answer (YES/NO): NO